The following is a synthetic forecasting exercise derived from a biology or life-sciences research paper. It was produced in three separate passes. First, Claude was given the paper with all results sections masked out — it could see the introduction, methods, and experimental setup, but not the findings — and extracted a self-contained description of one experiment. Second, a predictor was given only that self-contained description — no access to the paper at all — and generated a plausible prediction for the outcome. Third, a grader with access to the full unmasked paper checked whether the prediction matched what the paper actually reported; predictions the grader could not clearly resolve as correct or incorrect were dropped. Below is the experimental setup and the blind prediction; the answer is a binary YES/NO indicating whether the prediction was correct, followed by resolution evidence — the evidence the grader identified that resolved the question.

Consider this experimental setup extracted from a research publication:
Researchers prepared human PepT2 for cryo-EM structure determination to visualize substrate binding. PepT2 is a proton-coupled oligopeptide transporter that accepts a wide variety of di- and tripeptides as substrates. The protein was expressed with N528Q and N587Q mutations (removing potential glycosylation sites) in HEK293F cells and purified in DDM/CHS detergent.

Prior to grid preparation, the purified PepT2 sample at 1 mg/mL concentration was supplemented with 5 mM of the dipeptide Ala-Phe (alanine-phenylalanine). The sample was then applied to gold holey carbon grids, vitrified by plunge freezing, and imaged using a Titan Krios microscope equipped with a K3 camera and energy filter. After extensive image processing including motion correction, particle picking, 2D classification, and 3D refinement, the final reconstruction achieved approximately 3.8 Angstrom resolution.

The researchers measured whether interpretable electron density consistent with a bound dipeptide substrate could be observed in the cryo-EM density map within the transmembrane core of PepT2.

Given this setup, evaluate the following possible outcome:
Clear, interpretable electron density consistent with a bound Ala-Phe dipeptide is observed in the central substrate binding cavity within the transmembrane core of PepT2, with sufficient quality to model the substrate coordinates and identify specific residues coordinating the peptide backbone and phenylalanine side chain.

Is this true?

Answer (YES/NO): YES